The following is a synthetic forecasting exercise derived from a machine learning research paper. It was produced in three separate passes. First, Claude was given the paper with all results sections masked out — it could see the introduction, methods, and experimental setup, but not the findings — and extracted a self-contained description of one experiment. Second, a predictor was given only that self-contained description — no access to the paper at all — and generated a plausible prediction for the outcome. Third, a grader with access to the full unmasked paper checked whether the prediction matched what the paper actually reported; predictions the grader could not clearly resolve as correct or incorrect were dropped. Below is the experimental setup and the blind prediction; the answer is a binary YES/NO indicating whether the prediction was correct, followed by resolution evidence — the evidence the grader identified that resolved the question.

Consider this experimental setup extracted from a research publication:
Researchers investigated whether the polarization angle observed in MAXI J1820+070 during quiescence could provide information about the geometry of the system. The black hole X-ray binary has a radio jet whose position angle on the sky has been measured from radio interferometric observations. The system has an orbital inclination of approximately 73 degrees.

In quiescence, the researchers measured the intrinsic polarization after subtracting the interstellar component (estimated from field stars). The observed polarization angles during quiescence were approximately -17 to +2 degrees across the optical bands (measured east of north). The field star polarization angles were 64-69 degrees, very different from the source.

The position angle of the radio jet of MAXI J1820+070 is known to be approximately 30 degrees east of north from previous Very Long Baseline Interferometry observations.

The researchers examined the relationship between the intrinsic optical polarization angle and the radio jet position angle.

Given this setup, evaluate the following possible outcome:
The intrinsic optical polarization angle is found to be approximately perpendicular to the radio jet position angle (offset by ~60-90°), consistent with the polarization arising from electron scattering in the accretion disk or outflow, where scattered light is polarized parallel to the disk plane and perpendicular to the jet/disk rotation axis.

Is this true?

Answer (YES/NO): NO